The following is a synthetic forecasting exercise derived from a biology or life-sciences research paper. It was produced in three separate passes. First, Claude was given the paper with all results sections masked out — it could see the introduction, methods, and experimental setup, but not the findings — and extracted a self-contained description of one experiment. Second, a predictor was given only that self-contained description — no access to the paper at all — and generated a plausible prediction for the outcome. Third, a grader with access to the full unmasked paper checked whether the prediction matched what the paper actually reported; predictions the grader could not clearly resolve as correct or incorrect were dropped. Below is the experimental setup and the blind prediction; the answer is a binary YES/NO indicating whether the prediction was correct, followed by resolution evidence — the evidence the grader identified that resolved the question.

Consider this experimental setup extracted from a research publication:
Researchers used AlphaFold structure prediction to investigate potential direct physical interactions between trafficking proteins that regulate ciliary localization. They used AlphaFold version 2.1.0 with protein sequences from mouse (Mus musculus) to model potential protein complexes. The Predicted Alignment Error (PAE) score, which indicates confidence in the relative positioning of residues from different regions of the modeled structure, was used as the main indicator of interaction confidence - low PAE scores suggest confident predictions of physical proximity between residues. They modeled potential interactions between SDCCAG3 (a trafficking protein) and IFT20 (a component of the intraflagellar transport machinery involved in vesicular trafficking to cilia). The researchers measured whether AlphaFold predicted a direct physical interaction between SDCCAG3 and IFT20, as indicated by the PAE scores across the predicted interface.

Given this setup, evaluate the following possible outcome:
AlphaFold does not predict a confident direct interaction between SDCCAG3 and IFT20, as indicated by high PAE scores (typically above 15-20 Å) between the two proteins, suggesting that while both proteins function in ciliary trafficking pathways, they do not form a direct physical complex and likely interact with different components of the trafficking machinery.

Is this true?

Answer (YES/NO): NO